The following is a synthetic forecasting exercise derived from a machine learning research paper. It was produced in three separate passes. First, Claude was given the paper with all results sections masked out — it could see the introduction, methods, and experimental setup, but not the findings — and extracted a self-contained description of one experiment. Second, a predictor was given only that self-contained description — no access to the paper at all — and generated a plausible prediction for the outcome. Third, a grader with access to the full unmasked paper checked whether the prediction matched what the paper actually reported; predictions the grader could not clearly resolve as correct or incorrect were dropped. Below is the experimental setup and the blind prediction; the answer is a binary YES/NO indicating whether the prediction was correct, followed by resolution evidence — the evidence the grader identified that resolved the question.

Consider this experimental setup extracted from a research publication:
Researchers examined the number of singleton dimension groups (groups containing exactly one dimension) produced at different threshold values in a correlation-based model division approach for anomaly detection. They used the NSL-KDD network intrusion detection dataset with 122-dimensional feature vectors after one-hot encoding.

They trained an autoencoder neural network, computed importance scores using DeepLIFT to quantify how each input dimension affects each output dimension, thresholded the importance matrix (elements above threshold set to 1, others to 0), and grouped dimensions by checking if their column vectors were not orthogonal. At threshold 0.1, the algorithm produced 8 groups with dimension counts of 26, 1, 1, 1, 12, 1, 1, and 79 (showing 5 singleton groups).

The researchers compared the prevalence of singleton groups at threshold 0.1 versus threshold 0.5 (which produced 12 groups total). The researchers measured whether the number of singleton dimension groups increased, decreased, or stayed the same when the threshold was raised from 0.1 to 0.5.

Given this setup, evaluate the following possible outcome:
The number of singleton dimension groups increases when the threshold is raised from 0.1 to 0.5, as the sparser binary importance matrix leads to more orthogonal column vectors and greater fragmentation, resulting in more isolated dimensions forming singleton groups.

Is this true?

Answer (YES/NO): YES